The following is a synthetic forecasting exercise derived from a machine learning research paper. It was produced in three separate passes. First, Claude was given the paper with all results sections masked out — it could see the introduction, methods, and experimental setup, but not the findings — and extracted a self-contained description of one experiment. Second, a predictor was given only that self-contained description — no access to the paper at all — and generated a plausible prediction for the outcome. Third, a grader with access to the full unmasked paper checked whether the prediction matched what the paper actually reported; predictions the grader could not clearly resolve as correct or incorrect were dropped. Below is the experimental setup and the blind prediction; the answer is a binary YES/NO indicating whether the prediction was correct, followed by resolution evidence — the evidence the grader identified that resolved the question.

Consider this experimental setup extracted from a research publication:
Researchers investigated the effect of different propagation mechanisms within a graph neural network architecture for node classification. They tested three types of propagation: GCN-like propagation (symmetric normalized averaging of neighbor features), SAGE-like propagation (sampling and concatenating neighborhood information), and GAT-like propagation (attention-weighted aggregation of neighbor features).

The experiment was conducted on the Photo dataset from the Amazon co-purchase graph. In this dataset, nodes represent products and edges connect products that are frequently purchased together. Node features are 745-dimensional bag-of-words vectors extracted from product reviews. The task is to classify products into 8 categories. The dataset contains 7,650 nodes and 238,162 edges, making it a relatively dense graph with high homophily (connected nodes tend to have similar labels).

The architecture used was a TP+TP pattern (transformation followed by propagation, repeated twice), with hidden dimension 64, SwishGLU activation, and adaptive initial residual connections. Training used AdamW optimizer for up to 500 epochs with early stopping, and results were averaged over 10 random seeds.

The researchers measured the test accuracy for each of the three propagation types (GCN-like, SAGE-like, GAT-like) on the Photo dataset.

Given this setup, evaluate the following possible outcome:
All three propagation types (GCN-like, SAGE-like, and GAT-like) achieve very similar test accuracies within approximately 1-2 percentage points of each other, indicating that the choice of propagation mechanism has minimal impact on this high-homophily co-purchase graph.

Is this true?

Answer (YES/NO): YES